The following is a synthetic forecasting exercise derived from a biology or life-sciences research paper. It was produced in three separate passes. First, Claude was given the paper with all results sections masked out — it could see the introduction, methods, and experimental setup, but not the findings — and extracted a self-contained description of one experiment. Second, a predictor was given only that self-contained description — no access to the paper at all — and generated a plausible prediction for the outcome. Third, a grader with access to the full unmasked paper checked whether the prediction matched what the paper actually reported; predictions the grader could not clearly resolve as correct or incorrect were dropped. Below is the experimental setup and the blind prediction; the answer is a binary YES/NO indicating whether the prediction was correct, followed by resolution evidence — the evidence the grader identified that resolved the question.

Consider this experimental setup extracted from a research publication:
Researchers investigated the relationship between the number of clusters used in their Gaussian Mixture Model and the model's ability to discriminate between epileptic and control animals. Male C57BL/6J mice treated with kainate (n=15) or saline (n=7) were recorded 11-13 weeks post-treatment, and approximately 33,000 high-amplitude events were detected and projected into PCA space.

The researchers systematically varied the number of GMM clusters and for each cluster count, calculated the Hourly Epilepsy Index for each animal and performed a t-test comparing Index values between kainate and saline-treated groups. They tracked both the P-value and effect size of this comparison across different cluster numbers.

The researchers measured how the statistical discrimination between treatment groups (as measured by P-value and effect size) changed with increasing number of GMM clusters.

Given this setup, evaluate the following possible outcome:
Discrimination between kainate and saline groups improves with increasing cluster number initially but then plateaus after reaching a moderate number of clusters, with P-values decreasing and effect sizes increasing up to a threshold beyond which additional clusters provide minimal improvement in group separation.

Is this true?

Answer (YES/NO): YES